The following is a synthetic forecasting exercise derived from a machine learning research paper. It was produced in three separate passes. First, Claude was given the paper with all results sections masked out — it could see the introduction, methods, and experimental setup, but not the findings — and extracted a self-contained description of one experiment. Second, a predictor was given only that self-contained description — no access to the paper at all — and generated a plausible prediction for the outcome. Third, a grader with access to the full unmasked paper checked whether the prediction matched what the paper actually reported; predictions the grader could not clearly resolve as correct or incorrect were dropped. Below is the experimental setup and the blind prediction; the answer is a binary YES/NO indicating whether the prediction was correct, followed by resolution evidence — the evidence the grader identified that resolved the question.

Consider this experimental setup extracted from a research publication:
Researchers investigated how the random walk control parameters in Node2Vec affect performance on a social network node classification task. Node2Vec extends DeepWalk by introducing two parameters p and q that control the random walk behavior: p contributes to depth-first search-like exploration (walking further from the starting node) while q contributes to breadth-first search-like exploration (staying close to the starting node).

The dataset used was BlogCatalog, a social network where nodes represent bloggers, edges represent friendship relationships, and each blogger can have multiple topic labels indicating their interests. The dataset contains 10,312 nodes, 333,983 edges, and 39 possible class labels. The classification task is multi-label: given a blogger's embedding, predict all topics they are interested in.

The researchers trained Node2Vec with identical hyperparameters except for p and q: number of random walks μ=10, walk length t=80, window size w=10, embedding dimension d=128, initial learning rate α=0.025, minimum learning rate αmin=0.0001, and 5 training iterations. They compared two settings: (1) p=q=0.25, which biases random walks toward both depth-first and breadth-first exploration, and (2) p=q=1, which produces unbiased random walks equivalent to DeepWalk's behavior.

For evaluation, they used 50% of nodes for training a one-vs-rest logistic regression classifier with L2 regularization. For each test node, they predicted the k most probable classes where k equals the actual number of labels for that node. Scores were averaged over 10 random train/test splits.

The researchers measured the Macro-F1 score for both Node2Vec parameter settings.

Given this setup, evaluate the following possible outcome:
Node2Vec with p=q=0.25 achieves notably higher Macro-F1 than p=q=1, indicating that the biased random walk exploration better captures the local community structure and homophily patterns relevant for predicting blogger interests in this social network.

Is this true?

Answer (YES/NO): NO